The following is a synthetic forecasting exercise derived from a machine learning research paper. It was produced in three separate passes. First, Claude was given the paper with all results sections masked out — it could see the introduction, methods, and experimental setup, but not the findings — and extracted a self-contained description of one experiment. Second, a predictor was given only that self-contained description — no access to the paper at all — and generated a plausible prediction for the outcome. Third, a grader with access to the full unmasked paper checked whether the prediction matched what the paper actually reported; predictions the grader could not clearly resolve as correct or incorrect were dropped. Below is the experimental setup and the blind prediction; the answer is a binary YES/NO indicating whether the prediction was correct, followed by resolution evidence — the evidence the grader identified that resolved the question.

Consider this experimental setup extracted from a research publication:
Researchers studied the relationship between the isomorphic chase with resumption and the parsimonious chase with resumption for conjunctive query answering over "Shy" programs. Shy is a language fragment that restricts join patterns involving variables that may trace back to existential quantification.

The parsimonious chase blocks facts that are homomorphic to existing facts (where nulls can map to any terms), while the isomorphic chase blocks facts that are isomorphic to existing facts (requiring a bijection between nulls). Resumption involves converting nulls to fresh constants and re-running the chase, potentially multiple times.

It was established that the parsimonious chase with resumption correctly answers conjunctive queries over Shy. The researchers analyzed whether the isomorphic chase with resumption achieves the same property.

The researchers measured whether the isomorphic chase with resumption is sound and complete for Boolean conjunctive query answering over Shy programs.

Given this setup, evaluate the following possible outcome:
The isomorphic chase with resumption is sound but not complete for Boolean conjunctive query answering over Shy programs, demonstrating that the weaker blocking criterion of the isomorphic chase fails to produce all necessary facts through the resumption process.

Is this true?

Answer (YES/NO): NO